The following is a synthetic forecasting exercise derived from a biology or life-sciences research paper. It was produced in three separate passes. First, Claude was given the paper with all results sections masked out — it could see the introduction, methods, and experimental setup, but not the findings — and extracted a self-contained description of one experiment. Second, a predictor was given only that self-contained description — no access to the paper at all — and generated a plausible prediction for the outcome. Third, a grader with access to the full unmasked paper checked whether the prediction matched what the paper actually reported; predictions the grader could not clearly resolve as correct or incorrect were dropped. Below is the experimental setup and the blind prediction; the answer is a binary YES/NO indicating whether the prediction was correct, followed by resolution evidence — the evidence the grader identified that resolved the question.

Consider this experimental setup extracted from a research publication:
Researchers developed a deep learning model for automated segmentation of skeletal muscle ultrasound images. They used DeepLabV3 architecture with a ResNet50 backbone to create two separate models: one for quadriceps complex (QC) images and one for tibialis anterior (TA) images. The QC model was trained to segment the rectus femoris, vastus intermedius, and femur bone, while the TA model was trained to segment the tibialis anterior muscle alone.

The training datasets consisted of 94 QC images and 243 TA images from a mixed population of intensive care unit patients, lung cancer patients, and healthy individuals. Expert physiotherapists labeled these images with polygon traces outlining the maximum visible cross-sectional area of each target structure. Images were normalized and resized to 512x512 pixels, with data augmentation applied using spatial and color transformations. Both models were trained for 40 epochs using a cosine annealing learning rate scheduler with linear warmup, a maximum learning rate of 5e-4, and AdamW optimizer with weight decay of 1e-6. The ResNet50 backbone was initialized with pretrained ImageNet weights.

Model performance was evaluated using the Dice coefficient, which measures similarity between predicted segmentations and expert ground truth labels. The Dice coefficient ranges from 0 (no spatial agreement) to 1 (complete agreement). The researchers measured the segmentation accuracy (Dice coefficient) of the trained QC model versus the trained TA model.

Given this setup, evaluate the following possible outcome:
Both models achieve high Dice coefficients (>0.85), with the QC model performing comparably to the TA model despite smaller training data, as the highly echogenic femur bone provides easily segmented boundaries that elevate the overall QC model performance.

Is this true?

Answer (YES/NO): NO